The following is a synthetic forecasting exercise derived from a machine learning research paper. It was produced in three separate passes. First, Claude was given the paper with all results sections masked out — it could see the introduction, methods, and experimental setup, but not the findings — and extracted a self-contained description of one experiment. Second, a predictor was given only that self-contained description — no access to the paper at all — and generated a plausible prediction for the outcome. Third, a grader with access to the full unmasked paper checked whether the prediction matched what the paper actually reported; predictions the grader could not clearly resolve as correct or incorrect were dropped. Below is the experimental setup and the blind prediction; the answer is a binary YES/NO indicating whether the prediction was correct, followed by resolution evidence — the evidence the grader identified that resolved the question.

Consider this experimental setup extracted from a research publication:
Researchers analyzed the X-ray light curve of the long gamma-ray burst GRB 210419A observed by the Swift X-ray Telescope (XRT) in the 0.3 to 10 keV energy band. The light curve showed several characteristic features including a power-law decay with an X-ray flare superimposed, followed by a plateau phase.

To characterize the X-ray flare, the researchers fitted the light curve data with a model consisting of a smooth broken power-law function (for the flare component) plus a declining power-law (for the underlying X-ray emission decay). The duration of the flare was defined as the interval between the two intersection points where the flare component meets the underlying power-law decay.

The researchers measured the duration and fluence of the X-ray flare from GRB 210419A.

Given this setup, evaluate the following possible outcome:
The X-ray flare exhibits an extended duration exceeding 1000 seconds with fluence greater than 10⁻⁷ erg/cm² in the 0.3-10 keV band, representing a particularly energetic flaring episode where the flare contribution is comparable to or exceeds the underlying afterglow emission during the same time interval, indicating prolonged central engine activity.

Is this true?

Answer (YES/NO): NO